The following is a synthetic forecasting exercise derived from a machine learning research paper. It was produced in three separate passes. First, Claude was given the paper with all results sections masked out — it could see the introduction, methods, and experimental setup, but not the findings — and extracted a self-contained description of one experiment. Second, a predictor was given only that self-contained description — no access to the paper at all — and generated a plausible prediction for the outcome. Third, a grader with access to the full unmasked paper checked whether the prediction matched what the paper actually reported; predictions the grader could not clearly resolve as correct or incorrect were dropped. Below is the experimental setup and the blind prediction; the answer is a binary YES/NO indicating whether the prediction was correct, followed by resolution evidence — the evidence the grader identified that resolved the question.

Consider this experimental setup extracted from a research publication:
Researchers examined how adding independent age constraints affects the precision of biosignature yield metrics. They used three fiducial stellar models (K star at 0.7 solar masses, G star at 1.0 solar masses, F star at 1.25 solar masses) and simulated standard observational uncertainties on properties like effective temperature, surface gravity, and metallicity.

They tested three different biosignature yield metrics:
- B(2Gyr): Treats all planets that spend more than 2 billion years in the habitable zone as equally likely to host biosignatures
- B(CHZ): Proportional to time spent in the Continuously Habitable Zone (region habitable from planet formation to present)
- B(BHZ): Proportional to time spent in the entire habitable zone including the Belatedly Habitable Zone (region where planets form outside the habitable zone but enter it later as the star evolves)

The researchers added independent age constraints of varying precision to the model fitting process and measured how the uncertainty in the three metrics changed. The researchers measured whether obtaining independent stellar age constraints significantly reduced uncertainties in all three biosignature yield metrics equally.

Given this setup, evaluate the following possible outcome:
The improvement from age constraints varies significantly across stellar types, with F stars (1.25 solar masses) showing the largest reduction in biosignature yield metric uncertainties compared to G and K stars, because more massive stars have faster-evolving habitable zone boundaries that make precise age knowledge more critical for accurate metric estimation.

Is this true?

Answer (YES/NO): NO